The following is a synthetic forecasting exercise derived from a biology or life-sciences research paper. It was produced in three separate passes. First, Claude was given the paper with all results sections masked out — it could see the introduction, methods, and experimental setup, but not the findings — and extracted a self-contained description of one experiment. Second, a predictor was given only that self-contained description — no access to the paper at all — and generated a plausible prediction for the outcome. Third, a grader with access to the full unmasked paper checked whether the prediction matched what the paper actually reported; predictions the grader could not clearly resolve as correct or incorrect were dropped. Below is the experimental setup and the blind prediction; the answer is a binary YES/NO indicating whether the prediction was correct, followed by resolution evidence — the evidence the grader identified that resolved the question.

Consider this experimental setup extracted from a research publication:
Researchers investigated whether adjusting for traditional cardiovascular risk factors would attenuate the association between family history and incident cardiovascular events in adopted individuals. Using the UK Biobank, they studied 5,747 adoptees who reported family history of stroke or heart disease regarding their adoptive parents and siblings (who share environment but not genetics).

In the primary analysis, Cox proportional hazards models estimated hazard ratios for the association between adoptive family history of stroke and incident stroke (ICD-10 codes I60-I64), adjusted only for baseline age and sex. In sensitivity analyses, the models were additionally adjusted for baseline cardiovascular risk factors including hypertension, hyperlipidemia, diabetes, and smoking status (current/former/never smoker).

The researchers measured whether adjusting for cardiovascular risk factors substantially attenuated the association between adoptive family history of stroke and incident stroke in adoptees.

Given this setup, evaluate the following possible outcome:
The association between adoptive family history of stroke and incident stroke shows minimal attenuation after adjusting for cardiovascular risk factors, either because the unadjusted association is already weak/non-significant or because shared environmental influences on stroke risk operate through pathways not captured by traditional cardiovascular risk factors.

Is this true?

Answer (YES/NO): NO